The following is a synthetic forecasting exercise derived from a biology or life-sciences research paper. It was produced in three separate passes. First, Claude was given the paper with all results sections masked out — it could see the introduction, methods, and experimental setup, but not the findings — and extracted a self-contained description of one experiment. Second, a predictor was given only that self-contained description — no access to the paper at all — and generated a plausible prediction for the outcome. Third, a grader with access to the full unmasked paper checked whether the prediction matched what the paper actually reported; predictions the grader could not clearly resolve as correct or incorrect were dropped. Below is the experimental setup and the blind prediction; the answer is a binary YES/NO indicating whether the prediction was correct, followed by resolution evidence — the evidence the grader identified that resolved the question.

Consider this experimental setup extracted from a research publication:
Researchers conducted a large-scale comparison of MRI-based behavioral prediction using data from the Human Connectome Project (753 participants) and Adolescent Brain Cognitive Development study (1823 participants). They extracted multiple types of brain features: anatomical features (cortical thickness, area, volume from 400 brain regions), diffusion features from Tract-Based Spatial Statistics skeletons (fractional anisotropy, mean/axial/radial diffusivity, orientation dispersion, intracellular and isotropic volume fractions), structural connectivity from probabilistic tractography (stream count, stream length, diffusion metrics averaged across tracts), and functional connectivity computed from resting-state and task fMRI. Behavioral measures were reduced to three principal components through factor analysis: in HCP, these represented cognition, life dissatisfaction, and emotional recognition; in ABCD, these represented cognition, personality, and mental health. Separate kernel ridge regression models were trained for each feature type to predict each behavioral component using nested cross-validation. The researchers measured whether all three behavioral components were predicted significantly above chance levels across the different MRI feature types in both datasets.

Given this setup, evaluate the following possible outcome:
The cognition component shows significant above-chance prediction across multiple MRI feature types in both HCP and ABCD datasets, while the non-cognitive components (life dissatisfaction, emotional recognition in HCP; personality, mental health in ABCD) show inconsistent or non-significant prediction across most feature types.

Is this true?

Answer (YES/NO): YES